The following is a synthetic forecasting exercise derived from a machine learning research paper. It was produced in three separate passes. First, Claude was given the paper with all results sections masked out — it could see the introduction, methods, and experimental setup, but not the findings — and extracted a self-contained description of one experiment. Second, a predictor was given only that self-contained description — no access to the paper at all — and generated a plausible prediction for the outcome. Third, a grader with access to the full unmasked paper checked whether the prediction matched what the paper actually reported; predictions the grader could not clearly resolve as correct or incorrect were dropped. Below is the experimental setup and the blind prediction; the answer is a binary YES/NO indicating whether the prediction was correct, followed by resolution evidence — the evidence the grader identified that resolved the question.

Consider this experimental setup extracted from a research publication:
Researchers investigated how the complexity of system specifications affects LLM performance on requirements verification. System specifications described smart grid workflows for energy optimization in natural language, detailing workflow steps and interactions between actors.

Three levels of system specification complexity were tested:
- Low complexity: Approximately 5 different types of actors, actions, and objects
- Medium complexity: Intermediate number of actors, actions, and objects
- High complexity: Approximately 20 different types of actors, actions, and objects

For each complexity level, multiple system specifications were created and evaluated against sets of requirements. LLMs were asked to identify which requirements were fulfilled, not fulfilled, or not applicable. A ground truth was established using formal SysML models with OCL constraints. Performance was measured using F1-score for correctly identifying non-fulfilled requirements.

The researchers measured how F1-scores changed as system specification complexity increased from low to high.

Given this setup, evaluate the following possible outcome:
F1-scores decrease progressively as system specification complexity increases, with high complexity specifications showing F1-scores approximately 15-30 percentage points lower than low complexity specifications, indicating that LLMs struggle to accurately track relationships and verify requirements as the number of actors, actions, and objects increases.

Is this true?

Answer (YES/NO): NO